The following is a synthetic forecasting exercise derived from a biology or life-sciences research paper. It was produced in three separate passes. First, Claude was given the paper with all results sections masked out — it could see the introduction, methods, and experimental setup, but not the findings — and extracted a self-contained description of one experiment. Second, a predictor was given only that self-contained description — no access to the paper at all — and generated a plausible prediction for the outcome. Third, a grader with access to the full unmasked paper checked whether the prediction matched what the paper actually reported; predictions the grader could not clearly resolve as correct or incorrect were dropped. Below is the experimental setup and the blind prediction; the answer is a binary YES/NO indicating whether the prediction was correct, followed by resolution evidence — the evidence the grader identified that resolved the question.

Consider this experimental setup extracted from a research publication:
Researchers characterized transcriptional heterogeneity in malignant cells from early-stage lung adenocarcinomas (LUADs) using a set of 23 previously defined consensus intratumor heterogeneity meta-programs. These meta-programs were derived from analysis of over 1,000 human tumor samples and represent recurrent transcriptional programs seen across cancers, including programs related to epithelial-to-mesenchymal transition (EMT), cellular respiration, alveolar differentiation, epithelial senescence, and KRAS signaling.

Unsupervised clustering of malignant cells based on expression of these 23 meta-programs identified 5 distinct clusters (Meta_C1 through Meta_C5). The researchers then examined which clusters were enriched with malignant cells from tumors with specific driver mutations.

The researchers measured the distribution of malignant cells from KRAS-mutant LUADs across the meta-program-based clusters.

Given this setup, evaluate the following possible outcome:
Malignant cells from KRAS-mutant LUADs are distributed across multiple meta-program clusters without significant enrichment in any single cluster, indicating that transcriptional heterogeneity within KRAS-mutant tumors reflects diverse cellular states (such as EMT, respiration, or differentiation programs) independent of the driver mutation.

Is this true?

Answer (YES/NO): NO